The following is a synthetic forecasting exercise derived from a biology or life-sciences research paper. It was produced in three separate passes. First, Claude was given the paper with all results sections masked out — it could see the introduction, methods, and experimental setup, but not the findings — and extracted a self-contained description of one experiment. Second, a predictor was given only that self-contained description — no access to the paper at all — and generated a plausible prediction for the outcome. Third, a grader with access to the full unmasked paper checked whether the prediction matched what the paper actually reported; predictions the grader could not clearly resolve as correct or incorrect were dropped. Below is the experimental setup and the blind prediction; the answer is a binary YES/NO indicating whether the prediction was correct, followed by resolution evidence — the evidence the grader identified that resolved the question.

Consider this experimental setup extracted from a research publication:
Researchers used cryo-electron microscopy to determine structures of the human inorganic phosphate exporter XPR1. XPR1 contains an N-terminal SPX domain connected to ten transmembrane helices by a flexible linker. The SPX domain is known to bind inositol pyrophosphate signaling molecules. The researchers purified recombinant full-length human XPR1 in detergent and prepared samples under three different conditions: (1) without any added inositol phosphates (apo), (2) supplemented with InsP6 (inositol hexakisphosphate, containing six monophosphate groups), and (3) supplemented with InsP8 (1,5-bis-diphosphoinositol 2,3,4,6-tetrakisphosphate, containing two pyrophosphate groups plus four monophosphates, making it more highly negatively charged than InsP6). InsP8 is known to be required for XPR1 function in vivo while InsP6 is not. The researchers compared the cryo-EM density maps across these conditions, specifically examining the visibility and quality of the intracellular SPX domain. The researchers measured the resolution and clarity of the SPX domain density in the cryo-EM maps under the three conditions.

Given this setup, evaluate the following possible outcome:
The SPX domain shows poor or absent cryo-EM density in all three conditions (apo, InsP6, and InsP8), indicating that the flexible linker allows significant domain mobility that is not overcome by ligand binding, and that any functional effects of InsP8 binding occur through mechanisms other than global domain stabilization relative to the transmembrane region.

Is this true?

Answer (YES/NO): NO